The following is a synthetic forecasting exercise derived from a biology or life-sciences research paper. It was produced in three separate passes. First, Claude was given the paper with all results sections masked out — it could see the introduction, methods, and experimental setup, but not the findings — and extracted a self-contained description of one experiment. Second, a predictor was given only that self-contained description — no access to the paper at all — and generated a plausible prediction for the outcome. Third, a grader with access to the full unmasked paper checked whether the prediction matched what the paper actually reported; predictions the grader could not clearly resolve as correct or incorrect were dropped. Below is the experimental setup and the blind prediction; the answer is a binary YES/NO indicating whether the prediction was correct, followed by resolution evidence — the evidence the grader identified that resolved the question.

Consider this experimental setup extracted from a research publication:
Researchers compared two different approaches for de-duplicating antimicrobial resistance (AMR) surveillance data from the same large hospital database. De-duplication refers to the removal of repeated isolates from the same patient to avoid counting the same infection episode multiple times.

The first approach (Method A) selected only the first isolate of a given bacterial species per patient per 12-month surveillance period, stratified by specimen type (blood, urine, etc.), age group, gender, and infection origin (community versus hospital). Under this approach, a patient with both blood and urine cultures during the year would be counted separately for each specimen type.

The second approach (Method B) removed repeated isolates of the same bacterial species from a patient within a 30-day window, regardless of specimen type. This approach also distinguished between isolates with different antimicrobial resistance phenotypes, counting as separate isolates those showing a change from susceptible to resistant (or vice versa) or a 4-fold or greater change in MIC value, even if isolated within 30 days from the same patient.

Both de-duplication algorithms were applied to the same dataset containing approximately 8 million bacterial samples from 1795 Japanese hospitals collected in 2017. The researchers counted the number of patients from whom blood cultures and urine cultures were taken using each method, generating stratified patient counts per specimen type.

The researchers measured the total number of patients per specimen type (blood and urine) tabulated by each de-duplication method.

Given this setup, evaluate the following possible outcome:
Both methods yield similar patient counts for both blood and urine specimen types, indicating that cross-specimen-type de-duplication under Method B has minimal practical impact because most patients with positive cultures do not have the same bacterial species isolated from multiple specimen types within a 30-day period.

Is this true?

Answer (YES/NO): NO